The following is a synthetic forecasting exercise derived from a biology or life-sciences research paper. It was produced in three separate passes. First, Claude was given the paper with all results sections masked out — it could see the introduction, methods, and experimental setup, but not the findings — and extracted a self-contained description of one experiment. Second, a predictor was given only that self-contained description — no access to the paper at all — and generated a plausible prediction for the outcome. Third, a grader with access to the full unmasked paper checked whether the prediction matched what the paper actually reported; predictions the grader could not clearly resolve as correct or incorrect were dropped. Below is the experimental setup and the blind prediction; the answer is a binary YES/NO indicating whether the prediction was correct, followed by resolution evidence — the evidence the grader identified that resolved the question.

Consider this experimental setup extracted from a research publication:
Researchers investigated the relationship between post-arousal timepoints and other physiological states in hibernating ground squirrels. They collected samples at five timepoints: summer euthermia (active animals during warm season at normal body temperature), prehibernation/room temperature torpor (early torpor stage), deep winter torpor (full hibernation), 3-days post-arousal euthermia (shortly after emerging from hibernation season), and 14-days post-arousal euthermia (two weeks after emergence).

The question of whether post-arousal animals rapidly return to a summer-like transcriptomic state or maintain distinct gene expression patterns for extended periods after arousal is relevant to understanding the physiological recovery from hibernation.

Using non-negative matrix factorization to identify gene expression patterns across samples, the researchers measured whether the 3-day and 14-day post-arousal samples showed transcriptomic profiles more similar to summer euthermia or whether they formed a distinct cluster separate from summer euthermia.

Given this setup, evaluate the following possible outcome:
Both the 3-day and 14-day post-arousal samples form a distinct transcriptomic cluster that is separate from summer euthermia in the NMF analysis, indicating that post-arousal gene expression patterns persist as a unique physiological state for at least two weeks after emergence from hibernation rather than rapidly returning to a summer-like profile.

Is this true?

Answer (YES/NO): NO